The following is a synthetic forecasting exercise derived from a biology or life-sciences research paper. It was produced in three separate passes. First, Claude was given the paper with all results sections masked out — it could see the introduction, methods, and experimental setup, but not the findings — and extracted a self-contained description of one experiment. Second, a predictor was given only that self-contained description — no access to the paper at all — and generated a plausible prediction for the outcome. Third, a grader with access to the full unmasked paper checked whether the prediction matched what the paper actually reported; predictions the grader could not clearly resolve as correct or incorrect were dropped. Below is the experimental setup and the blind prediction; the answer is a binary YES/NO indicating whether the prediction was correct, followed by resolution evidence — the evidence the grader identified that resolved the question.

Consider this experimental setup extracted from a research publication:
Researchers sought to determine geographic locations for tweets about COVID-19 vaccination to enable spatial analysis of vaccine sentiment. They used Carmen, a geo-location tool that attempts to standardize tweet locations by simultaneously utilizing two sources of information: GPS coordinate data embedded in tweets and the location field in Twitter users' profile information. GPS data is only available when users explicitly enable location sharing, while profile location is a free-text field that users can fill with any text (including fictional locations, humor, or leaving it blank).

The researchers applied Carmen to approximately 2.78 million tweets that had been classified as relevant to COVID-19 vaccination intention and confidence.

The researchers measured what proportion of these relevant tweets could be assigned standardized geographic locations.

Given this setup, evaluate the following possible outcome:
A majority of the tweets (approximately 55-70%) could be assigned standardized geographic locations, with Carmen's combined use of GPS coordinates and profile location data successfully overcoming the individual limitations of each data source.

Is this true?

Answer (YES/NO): NO